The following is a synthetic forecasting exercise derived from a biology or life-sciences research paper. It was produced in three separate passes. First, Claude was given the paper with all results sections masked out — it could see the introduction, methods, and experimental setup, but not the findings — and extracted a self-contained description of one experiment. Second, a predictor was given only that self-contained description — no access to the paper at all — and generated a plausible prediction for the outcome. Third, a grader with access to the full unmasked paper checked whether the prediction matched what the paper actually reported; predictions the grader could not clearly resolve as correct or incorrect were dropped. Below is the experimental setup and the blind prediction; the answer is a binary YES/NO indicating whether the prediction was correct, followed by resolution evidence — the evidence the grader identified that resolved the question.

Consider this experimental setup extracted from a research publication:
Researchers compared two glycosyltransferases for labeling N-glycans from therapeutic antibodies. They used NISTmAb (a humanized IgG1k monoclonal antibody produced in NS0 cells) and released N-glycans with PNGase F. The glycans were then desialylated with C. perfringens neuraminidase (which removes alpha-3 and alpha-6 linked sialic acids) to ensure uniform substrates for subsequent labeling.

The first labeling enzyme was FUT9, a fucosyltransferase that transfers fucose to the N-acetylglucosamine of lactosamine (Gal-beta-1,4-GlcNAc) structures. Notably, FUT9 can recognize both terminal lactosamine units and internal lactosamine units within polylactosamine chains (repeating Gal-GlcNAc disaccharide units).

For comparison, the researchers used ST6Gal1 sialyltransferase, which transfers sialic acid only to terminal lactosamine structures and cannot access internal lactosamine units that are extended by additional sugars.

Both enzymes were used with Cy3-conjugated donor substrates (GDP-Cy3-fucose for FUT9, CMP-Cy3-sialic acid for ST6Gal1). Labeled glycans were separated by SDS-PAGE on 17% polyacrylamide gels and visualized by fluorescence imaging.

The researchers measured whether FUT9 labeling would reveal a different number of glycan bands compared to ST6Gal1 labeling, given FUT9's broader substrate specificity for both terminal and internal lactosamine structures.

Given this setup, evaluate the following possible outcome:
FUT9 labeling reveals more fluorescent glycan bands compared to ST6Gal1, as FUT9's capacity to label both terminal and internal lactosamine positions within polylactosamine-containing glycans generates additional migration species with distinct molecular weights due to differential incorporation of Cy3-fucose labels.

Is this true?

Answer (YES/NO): YES